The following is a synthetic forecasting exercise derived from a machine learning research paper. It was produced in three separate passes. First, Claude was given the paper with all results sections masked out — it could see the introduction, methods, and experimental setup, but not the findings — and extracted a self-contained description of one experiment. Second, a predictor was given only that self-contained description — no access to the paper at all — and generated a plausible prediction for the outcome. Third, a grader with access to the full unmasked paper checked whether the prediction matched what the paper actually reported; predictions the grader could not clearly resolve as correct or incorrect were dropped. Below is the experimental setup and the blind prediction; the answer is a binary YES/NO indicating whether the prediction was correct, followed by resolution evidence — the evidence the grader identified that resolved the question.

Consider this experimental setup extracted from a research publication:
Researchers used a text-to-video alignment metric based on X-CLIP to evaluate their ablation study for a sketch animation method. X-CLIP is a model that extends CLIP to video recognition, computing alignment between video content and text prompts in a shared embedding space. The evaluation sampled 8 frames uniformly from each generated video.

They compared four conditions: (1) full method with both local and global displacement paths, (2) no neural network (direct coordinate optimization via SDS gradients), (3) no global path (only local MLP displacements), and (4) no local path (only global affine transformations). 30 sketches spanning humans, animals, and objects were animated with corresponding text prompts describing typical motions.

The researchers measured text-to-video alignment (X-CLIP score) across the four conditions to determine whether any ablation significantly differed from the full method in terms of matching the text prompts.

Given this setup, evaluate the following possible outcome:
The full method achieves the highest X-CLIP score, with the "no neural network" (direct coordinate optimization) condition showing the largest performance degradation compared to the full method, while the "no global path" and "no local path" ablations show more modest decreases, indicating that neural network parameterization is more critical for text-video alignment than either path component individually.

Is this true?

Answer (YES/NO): NO